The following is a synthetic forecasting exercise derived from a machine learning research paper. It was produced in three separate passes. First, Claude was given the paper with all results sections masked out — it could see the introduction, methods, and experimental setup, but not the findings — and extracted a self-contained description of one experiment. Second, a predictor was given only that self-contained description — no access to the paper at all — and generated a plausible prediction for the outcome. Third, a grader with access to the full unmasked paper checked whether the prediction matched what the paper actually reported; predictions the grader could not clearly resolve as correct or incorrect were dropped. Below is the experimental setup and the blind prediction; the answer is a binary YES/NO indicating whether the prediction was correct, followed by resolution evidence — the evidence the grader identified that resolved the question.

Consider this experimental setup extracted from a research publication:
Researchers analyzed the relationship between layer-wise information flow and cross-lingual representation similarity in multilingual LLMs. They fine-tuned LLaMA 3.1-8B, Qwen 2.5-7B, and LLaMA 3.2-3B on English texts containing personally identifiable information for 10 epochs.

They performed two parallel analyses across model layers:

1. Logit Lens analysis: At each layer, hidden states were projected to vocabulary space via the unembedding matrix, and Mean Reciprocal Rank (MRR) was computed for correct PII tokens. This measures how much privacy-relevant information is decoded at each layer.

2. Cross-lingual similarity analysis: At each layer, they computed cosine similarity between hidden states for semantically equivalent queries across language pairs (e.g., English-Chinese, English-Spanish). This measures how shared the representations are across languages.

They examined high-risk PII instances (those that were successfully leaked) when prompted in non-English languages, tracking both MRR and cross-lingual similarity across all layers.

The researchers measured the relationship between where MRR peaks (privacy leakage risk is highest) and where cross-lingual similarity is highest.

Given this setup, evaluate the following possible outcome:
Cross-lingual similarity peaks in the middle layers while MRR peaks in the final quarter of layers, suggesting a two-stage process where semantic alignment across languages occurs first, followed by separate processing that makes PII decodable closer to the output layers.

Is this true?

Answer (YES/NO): YES